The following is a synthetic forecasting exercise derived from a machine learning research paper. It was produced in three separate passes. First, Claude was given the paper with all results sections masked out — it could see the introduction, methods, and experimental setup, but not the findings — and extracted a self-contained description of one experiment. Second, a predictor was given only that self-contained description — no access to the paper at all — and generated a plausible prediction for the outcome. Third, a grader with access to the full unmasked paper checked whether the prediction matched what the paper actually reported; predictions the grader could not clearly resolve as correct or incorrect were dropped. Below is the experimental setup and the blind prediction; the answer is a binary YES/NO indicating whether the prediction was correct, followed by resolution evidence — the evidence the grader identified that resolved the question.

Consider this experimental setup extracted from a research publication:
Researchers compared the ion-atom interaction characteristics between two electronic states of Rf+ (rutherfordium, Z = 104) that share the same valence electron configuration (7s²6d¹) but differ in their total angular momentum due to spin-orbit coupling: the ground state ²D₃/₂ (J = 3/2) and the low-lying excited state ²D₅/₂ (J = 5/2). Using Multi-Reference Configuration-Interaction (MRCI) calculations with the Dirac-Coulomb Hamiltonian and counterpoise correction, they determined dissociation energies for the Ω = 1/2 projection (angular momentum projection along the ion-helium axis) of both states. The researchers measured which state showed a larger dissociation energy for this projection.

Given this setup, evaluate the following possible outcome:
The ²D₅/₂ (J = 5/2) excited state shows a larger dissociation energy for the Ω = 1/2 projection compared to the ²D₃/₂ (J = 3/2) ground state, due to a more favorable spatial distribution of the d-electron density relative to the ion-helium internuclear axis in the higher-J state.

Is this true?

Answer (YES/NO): NO